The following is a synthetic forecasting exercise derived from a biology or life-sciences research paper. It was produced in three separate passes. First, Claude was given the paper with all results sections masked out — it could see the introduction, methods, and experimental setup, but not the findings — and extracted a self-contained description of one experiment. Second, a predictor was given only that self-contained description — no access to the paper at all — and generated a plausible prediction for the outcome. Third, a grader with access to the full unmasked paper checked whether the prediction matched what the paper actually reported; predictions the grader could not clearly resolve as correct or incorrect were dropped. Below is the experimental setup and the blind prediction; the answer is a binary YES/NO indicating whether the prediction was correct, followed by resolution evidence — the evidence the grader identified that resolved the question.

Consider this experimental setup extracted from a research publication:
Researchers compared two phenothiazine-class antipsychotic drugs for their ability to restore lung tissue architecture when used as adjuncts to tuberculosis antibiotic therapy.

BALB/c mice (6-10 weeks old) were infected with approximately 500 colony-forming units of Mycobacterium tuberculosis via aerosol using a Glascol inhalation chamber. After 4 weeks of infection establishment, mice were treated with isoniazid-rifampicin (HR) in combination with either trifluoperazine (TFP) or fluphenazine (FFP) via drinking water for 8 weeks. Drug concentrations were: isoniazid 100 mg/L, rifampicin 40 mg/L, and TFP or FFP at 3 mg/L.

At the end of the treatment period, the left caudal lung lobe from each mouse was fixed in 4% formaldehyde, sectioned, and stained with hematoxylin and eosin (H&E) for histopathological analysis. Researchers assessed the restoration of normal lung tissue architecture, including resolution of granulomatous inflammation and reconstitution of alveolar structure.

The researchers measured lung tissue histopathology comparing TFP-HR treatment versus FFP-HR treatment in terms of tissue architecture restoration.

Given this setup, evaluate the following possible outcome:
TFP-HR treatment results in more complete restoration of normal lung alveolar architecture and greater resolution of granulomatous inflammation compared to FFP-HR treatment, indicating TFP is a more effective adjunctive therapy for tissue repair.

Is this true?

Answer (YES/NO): YES